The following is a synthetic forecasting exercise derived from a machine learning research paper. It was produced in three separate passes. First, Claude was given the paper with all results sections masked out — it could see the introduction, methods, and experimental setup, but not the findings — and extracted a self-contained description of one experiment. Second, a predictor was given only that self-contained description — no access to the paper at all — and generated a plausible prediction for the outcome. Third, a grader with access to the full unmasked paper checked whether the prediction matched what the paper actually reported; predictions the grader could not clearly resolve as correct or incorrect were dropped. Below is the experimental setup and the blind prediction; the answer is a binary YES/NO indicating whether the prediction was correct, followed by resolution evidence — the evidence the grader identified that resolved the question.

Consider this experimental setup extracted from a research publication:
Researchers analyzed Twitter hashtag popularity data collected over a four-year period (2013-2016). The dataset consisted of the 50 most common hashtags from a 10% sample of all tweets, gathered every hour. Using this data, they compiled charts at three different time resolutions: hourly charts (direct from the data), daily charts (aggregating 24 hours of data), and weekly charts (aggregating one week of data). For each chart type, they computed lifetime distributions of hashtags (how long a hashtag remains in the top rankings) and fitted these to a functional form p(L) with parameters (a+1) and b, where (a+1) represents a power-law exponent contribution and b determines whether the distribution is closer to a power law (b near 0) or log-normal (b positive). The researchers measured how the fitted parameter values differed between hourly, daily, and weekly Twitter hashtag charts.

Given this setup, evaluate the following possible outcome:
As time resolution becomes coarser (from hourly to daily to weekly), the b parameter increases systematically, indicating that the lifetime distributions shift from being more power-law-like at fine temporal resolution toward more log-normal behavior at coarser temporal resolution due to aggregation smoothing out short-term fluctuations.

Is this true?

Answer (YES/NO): NO